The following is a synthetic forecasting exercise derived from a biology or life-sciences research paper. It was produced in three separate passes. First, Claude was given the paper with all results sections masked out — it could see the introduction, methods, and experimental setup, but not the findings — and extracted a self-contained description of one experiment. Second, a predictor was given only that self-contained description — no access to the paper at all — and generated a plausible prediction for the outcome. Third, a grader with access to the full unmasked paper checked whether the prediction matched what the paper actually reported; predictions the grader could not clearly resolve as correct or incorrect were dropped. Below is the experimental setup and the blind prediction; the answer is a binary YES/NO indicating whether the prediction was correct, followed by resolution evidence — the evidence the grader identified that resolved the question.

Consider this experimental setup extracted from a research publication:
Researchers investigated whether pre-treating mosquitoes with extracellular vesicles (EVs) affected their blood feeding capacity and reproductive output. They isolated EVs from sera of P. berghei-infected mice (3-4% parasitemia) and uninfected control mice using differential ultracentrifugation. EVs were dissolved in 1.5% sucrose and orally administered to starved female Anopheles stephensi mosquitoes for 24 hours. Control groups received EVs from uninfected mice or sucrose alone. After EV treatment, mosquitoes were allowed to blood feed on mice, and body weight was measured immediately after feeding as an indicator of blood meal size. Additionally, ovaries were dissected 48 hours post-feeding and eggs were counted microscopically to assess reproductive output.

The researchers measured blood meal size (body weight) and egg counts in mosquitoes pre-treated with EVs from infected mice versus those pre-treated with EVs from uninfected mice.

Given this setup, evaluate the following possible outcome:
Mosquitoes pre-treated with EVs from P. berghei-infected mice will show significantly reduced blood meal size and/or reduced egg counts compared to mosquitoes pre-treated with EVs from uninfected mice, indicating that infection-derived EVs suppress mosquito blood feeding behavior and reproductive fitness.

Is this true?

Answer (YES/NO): NO